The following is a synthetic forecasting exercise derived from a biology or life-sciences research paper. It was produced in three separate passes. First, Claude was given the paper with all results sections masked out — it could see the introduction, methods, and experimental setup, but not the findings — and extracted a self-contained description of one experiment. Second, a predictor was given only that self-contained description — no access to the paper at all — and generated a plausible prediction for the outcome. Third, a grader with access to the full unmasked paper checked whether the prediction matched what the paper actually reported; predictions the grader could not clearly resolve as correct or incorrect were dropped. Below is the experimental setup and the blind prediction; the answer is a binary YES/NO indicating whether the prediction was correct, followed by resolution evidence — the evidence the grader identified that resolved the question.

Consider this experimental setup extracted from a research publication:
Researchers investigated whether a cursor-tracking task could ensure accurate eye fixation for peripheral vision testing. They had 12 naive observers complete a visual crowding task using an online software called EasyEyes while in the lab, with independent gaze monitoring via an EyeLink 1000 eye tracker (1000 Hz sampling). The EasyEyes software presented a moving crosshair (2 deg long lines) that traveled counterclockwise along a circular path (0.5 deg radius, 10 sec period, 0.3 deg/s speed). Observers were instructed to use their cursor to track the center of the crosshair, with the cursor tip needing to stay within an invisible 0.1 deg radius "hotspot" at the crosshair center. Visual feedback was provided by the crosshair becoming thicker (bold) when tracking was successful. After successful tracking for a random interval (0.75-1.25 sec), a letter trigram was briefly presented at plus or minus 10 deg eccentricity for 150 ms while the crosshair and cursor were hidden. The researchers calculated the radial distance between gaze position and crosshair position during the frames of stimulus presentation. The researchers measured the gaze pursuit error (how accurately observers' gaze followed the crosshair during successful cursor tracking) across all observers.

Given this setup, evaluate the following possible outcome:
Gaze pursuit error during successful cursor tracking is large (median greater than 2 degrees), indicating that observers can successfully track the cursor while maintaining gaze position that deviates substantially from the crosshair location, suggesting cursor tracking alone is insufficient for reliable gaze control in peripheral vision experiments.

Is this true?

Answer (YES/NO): NO